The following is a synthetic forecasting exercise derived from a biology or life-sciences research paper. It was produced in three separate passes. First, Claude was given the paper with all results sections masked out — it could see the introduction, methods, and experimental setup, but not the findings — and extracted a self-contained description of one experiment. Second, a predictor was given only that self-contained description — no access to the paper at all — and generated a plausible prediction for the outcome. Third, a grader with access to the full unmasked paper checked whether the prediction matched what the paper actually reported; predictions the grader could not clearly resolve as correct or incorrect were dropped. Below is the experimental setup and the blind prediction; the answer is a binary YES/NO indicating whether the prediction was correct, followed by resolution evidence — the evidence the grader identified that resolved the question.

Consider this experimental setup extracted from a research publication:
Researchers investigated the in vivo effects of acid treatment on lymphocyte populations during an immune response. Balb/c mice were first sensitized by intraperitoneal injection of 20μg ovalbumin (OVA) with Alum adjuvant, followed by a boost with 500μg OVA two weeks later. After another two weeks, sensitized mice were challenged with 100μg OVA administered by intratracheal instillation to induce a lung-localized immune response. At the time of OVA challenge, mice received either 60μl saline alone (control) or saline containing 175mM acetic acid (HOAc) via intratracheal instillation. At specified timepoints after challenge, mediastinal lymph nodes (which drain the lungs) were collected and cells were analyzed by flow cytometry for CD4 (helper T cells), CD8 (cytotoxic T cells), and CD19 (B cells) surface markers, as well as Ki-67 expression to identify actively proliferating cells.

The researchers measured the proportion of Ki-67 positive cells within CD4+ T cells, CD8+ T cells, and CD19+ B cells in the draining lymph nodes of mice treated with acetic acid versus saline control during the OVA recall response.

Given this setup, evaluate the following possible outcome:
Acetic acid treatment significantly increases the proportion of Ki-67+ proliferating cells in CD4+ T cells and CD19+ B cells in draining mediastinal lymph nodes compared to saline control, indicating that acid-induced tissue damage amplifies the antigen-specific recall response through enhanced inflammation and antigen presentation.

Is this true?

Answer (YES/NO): NO